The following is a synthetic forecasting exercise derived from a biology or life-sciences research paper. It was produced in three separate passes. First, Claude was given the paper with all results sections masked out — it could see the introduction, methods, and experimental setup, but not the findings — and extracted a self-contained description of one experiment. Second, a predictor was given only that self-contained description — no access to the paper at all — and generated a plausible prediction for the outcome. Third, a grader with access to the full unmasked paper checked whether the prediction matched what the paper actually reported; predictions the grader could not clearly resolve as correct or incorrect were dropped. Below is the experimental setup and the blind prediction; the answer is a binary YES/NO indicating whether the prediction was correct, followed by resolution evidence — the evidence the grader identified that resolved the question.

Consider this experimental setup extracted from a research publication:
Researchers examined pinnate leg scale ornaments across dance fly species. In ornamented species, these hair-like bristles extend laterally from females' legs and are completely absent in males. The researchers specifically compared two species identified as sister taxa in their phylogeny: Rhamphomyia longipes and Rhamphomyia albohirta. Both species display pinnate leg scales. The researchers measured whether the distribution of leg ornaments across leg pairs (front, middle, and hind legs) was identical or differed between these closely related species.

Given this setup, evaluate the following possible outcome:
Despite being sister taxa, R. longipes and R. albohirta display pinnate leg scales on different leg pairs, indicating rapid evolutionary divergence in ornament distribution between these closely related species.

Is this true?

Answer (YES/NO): NO